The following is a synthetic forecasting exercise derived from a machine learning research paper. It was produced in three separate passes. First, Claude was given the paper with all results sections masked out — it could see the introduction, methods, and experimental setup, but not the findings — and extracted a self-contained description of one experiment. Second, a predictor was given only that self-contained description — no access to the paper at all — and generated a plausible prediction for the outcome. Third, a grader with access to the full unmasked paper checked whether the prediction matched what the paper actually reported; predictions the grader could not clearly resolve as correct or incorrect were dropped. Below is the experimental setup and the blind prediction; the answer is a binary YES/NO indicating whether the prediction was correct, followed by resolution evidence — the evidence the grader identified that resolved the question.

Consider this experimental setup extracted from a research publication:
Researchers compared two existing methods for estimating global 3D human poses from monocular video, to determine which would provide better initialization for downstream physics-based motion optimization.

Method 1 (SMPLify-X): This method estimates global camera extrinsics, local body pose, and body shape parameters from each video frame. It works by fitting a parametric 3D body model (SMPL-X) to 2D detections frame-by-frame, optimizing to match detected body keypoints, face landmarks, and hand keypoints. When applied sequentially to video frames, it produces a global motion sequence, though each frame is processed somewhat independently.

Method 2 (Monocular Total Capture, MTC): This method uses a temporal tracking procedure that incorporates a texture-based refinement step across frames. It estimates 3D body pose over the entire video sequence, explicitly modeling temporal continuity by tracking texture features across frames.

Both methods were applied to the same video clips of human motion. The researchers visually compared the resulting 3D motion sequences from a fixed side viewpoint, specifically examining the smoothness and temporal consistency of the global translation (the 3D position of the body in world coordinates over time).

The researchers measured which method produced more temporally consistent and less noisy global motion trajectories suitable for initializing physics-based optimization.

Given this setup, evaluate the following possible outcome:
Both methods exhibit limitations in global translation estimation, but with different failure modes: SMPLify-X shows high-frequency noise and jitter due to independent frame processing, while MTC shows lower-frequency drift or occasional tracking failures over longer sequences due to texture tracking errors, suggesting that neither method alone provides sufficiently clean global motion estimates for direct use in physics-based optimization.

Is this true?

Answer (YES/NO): NO